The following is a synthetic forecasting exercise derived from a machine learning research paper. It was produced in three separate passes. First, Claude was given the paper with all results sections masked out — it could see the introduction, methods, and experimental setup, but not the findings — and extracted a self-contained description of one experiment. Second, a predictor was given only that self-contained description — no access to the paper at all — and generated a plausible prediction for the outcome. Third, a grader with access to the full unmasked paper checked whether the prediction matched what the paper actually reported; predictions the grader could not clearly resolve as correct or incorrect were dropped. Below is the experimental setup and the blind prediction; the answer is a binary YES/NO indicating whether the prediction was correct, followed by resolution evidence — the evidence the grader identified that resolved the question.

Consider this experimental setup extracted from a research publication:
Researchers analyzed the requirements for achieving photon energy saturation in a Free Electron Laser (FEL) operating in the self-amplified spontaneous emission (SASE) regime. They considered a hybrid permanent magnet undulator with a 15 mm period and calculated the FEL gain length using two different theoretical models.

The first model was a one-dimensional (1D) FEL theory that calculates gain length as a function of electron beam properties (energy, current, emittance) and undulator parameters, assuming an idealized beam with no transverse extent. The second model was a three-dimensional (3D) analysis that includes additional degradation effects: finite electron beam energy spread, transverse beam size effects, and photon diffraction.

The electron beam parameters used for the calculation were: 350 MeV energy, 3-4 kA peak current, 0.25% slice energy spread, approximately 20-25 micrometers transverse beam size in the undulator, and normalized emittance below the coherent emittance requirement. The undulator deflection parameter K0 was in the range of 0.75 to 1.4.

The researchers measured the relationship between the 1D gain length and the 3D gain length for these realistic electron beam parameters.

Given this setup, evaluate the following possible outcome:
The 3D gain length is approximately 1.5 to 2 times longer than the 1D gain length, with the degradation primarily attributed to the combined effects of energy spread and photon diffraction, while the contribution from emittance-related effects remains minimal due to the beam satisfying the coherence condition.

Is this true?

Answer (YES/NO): YES